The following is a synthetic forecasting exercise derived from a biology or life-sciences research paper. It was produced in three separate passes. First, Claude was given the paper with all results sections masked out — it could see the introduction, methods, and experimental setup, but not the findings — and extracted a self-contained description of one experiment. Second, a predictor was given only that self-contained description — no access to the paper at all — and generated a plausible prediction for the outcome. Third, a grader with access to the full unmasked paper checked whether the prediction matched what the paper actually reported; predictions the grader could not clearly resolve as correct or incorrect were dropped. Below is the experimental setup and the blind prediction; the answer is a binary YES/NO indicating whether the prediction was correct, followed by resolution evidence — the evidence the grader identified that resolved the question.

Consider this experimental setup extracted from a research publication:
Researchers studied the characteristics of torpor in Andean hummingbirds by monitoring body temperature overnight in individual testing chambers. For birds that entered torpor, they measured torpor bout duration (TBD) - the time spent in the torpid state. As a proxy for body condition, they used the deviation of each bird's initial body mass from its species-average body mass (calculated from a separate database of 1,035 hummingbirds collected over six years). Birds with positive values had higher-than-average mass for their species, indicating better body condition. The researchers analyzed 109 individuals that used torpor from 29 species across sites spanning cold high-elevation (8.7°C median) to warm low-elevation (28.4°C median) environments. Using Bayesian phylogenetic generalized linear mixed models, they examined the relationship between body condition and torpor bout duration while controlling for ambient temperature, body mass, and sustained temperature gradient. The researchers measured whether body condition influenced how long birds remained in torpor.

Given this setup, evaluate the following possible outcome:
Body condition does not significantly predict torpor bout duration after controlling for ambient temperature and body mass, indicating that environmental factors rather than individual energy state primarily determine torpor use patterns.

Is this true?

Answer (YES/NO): NO